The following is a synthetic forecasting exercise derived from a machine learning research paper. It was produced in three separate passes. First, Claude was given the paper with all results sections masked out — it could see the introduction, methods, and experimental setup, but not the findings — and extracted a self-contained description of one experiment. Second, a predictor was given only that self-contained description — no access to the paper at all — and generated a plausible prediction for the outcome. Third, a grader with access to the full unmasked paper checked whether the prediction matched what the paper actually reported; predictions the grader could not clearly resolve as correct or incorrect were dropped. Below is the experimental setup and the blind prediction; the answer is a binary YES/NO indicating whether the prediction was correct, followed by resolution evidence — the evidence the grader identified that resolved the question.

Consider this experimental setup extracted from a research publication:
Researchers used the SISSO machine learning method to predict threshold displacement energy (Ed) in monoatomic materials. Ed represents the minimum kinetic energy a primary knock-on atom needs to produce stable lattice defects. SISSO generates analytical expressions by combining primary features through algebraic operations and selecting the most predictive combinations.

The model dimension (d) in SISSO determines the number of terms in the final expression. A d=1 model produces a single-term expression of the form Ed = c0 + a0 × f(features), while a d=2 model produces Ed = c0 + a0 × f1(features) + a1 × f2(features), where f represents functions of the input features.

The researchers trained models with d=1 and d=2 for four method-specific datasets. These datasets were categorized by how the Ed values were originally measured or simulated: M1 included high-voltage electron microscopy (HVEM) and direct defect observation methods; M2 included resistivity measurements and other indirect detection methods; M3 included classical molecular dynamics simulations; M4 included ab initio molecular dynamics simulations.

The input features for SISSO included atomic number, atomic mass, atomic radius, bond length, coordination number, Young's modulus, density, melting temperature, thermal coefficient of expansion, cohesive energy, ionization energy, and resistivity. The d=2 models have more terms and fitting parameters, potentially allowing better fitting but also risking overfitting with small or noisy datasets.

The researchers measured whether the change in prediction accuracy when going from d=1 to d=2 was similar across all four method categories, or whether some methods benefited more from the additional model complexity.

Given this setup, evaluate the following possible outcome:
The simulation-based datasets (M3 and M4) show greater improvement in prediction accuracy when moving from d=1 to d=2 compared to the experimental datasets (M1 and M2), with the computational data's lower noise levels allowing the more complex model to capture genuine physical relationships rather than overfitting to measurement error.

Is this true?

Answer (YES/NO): NO